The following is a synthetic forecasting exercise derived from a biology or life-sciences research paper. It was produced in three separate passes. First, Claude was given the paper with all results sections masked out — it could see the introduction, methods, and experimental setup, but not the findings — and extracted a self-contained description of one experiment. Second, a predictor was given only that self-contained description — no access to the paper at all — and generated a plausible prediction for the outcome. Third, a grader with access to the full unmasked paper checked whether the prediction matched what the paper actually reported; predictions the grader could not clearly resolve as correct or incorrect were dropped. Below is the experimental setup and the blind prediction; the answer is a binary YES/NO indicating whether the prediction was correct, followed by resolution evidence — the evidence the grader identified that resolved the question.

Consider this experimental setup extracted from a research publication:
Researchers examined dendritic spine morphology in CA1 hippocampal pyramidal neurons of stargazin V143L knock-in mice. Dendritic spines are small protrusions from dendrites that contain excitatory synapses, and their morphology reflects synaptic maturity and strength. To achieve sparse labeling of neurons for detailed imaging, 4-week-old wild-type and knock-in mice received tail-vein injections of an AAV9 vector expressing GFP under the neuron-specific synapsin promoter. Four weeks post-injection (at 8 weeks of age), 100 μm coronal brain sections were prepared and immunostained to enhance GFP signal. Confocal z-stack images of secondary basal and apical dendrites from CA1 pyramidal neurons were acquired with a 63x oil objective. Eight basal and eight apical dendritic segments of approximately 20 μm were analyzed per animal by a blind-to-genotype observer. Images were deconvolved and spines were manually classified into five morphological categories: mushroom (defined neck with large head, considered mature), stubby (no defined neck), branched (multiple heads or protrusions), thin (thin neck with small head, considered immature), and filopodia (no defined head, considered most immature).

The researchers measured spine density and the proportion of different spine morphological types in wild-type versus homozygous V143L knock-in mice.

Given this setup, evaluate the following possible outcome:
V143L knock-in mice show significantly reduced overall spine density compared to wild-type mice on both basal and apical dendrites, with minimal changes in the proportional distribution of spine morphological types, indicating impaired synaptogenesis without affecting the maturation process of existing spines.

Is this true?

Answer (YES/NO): NO